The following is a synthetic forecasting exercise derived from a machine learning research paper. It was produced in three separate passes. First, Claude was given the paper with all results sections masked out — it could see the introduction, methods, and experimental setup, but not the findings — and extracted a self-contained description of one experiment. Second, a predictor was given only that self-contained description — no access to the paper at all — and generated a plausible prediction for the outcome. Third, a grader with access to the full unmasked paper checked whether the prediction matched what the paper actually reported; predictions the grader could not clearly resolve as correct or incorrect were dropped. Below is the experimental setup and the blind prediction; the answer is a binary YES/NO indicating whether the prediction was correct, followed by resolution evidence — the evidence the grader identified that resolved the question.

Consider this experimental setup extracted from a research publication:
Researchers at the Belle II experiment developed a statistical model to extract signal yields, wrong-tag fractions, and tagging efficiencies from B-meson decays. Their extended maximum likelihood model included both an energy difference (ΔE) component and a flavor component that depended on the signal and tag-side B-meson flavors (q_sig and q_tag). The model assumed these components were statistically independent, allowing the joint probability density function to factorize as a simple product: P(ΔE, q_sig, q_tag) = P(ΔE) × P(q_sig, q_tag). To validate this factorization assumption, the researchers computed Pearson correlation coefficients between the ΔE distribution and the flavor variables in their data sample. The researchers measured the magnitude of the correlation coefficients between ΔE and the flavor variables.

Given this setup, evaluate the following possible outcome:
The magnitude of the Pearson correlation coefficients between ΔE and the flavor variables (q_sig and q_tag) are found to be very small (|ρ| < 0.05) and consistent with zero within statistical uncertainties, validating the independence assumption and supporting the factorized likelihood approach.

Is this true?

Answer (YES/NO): YES